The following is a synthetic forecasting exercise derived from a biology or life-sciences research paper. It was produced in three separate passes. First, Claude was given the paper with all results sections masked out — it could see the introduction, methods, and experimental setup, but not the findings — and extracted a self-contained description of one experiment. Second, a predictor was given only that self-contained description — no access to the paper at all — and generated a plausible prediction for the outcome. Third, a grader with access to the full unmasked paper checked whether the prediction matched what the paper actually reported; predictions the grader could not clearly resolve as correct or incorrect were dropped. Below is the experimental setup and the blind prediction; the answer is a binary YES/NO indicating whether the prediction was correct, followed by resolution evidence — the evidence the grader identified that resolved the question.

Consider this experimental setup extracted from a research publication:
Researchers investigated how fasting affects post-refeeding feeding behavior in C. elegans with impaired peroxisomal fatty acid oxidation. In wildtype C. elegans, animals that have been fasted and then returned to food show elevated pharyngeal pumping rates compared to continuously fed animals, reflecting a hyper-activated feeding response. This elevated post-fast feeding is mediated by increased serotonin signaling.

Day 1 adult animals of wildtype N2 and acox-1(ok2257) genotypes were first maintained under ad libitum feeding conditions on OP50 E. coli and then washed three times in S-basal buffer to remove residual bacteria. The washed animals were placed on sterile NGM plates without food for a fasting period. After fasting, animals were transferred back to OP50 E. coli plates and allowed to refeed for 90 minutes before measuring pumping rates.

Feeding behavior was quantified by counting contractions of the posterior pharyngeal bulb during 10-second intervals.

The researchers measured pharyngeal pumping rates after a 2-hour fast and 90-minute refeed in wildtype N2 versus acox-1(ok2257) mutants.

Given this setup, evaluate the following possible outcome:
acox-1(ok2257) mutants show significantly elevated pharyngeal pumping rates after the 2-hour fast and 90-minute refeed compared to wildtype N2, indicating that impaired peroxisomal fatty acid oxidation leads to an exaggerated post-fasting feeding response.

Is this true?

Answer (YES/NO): NO